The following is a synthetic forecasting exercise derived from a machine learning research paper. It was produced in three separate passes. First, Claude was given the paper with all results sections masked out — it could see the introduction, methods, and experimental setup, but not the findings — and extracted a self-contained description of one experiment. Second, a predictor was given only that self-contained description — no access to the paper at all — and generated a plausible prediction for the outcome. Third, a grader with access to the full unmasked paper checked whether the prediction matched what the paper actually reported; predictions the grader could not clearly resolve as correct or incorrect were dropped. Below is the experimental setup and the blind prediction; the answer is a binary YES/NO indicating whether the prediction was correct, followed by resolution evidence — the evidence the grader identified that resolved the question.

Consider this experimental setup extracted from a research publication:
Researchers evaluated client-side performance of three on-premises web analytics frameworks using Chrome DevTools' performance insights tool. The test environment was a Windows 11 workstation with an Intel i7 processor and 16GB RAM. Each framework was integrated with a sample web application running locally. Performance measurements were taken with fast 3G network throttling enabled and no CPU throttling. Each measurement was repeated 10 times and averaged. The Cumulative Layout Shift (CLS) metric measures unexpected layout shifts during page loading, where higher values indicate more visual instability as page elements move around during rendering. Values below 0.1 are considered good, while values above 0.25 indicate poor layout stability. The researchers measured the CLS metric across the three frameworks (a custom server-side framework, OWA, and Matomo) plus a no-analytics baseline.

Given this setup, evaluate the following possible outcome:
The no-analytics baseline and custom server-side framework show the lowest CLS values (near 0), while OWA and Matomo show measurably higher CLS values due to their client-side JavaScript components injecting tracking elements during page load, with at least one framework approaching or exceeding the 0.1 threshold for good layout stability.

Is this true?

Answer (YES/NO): NO